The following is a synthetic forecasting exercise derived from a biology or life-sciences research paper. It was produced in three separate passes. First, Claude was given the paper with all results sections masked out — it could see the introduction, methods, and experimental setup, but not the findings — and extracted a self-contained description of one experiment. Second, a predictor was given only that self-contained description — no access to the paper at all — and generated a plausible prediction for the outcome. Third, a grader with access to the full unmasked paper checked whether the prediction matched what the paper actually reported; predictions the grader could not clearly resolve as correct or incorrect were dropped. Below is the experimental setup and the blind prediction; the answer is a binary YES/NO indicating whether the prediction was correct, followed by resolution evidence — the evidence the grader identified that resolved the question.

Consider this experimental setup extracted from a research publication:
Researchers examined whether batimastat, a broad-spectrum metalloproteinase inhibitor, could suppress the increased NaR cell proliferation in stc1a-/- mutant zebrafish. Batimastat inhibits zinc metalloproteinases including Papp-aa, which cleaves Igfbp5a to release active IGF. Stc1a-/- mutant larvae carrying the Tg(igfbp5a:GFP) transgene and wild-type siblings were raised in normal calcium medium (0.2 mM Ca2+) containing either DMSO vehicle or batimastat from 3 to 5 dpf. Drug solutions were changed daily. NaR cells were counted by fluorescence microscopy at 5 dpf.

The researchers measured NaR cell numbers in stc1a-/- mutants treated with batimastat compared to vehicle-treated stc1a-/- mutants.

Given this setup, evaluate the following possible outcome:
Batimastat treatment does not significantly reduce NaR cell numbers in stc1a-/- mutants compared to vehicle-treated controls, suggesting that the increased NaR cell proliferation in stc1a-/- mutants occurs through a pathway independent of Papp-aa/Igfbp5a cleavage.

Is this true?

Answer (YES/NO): NO